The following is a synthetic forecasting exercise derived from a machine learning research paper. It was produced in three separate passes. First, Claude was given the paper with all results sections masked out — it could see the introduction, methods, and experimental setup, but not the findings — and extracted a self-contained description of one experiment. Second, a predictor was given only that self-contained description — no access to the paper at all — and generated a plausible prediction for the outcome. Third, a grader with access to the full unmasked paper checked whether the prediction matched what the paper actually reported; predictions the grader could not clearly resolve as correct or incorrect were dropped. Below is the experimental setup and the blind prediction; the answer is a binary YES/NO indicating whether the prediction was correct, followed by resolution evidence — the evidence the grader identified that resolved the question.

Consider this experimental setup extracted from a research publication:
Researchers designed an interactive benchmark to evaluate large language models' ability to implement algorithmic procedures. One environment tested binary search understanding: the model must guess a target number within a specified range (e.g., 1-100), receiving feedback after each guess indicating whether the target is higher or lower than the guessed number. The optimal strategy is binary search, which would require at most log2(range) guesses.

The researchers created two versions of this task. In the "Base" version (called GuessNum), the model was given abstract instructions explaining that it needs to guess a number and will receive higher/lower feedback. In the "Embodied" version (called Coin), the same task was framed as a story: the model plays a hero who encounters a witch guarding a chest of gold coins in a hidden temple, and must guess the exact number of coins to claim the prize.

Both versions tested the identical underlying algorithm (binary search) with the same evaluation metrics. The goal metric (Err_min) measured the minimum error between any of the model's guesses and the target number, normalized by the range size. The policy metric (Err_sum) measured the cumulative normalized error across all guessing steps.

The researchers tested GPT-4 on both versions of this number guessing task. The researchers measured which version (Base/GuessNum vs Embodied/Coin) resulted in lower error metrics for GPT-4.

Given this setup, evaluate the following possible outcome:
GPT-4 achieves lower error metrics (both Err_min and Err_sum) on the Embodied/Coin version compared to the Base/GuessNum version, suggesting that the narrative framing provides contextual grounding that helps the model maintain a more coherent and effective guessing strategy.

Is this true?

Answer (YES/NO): NO